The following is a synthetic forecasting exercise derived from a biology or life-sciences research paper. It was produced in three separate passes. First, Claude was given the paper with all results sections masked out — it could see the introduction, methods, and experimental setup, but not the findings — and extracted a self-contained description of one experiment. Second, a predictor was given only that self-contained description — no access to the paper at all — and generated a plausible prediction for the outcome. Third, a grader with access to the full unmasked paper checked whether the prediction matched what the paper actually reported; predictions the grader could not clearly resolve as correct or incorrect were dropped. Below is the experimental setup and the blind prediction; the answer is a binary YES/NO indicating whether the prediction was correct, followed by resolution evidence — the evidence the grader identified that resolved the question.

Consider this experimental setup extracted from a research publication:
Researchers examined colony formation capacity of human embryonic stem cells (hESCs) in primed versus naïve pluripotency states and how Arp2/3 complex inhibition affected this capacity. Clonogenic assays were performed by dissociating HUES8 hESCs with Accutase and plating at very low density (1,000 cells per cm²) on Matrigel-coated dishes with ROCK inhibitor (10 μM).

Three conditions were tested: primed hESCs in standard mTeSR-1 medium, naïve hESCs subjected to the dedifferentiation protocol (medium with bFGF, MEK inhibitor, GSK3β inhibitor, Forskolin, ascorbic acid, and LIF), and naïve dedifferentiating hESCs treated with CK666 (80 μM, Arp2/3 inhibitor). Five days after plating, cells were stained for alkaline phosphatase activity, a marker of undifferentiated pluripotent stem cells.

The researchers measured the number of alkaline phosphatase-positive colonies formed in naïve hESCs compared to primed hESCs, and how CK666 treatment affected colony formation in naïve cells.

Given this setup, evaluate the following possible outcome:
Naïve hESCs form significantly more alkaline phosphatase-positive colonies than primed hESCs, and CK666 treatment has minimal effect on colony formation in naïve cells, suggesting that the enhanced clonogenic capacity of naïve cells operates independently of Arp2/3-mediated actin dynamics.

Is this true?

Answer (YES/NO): NO